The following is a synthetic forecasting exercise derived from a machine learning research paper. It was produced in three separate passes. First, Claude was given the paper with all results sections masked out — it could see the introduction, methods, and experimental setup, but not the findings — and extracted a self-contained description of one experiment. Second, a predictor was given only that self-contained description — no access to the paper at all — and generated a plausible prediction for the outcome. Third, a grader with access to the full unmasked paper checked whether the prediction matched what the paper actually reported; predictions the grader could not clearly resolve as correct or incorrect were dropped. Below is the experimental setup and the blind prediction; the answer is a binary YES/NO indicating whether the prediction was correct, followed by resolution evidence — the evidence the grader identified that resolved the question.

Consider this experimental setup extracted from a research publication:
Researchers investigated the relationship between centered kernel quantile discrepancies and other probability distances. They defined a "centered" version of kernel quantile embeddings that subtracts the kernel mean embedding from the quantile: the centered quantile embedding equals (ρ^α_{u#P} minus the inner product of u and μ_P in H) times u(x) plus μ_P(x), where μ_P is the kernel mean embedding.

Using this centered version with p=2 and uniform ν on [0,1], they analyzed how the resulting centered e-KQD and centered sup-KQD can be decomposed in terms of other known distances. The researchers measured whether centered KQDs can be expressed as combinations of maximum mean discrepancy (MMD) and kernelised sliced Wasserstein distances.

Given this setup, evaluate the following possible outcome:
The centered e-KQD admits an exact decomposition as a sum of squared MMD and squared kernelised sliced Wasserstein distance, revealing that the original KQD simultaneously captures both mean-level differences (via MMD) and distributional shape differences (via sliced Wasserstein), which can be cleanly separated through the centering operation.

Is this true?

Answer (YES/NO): YES